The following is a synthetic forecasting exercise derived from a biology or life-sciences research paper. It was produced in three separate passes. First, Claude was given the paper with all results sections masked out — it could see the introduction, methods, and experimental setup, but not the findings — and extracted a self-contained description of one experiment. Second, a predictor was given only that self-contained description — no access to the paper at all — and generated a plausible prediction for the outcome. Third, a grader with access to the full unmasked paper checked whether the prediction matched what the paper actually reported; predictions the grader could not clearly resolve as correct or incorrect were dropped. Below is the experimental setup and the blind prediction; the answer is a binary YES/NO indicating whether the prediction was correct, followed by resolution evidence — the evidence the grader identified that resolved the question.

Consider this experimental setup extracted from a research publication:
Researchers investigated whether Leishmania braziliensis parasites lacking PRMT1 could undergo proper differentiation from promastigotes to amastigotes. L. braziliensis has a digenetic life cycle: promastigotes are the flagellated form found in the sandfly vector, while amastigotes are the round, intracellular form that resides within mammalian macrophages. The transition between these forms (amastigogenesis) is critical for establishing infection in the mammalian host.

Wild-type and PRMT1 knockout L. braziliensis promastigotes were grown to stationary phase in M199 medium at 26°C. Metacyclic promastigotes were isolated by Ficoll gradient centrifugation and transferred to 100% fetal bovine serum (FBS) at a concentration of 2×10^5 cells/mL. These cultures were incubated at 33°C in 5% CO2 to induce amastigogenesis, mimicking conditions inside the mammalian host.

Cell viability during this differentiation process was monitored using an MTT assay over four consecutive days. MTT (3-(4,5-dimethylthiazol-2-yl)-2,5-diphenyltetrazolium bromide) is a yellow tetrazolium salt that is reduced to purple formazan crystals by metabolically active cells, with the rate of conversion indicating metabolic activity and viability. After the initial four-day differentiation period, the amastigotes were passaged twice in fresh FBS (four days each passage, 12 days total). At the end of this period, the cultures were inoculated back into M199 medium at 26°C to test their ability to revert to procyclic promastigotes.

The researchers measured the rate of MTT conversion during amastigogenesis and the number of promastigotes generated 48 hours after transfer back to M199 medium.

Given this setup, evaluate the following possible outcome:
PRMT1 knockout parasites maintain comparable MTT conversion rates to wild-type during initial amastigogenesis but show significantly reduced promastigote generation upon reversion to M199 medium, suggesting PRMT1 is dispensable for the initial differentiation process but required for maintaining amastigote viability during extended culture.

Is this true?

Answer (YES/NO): NO